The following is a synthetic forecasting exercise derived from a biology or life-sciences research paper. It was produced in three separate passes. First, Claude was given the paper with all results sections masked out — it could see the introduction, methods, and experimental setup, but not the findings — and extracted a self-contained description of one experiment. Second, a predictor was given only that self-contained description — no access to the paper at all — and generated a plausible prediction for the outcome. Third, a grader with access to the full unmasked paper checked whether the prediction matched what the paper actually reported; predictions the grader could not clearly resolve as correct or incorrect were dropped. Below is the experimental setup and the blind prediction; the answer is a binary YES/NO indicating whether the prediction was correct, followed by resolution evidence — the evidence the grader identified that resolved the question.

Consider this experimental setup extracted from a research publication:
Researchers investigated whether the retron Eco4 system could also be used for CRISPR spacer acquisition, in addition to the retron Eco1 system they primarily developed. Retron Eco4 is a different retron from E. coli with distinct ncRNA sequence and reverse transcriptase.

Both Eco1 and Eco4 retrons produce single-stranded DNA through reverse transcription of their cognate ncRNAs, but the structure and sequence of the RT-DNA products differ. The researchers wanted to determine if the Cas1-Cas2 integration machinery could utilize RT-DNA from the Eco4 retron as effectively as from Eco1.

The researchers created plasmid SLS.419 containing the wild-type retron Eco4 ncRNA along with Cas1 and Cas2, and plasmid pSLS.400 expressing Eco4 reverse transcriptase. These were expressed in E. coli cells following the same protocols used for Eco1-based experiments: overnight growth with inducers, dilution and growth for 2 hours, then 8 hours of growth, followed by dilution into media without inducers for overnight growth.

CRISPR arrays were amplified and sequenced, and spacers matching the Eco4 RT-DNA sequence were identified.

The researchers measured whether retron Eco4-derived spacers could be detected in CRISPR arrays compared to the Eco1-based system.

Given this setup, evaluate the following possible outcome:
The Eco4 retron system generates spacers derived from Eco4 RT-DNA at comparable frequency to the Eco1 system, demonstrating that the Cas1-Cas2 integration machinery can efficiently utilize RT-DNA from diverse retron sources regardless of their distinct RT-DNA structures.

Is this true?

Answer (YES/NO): NO